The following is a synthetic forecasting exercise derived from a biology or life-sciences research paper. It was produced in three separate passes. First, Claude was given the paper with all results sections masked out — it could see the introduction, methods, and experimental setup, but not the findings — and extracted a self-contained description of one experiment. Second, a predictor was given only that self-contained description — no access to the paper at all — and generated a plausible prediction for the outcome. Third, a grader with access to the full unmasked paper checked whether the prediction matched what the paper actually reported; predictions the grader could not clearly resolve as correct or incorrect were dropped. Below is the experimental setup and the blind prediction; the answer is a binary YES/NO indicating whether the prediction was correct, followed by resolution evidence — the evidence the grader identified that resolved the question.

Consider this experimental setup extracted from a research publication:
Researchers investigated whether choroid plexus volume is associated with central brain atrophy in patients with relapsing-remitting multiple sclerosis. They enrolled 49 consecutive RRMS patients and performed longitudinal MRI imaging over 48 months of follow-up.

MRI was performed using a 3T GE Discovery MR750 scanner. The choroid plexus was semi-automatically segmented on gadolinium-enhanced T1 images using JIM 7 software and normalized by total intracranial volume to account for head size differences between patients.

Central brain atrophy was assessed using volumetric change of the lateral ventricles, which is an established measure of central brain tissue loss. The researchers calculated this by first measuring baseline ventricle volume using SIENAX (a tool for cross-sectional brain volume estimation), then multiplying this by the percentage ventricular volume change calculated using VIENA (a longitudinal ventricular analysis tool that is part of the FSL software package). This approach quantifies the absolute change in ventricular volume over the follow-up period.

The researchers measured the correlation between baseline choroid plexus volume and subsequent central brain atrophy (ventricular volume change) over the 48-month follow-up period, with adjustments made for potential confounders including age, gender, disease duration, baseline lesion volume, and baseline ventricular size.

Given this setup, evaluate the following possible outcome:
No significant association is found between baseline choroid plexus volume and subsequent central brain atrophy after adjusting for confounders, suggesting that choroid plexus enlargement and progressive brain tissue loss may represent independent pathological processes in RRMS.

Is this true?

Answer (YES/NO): NO